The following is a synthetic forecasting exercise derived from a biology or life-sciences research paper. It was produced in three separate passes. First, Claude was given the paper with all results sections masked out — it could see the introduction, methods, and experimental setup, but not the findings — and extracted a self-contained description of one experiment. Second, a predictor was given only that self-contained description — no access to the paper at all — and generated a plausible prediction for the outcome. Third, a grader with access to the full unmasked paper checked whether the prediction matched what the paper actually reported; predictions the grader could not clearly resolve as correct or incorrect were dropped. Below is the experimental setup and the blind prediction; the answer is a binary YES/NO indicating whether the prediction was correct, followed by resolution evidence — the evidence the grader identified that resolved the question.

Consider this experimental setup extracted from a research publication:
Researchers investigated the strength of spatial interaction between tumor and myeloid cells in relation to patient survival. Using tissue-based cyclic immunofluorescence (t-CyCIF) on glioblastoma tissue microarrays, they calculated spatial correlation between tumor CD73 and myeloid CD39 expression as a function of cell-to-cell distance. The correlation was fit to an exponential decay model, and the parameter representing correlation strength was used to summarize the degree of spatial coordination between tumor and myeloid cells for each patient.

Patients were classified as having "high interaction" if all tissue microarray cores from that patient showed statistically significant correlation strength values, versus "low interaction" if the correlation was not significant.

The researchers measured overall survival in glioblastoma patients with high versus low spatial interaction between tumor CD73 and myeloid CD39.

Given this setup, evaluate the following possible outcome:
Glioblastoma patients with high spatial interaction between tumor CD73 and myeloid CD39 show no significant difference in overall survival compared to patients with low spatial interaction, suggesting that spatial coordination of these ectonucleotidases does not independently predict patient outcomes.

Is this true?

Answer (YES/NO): NO